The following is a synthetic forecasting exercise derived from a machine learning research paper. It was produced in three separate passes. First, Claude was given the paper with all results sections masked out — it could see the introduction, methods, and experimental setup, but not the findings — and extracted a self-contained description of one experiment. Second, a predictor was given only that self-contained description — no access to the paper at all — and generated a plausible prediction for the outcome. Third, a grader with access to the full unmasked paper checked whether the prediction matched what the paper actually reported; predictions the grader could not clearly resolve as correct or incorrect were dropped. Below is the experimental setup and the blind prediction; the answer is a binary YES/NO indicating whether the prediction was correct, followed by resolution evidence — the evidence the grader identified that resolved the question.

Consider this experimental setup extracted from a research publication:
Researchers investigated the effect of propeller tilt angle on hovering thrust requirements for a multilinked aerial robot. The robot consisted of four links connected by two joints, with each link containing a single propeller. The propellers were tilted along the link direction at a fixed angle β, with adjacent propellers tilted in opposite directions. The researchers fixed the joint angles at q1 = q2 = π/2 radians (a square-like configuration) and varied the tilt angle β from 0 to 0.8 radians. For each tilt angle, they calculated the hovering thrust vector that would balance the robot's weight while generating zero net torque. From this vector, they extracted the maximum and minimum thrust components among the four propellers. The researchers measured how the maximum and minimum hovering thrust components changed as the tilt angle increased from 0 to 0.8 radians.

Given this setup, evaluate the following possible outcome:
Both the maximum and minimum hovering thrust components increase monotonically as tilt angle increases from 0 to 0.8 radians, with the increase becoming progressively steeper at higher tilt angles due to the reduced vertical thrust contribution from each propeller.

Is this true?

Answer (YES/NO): YES